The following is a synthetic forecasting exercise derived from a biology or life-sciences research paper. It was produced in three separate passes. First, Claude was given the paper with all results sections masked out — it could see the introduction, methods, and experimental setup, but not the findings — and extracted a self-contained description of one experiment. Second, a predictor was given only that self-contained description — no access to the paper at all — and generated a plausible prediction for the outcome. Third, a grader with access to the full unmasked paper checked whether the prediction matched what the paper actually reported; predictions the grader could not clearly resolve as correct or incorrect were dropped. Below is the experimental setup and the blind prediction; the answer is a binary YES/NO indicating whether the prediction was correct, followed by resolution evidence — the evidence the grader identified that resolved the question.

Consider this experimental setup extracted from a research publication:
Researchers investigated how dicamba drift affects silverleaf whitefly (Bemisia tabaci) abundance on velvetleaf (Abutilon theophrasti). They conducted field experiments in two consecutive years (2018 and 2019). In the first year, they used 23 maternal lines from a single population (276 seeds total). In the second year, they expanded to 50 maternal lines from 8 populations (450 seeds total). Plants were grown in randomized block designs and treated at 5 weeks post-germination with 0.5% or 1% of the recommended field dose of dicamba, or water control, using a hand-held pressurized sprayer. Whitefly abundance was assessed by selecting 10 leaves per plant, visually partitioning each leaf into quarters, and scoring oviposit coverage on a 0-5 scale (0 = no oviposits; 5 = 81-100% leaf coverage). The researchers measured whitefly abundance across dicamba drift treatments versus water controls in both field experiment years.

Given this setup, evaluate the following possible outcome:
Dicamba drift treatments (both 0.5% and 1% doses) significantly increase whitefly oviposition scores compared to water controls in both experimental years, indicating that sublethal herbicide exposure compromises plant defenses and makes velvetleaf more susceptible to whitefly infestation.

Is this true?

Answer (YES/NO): YES